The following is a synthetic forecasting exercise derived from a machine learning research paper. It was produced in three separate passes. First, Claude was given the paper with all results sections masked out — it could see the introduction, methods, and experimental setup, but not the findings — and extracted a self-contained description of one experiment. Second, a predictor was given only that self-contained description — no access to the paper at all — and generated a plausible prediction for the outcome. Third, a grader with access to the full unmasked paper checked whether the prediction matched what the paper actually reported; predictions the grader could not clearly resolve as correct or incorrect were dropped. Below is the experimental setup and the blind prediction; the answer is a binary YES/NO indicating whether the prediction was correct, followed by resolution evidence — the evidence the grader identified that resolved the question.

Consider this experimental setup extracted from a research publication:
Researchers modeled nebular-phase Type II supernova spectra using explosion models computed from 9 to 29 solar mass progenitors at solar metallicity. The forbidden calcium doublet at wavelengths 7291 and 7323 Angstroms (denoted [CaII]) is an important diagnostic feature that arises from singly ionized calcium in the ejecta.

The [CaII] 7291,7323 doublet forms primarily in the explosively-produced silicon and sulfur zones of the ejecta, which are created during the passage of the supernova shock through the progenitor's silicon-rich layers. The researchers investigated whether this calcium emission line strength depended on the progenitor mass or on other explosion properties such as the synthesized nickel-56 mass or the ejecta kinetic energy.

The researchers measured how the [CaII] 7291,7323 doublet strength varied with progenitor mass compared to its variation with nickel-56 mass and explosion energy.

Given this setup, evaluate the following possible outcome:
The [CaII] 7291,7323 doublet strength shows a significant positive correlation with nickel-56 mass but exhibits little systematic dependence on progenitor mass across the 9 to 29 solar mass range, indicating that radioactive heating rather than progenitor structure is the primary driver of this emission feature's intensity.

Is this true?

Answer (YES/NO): NO